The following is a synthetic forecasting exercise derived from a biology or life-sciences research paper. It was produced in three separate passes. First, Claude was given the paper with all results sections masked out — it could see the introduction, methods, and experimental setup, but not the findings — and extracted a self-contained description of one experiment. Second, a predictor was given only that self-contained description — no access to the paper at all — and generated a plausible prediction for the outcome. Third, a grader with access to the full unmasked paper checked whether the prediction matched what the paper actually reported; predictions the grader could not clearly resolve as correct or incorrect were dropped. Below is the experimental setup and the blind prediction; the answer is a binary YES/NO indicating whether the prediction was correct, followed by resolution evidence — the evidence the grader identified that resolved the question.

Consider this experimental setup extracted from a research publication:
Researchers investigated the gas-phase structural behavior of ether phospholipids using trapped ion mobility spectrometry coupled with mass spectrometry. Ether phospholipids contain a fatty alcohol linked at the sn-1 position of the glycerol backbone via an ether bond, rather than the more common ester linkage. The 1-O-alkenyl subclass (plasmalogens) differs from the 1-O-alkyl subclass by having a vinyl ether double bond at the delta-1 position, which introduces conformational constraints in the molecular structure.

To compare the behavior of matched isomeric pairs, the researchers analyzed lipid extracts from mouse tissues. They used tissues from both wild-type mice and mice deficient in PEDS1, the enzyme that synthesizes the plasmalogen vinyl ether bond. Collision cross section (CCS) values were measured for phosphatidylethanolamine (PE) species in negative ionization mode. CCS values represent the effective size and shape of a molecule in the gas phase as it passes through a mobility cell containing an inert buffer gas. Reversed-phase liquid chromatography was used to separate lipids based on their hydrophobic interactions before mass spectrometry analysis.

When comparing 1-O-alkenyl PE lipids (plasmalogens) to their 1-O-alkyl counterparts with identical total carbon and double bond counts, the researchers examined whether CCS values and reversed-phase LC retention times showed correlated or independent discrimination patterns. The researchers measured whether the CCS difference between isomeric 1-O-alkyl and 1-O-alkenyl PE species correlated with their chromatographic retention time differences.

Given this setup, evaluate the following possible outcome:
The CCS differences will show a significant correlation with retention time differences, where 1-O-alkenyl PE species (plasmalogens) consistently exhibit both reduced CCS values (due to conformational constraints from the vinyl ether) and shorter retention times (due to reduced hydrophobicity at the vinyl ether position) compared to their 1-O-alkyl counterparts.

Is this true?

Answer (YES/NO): NO